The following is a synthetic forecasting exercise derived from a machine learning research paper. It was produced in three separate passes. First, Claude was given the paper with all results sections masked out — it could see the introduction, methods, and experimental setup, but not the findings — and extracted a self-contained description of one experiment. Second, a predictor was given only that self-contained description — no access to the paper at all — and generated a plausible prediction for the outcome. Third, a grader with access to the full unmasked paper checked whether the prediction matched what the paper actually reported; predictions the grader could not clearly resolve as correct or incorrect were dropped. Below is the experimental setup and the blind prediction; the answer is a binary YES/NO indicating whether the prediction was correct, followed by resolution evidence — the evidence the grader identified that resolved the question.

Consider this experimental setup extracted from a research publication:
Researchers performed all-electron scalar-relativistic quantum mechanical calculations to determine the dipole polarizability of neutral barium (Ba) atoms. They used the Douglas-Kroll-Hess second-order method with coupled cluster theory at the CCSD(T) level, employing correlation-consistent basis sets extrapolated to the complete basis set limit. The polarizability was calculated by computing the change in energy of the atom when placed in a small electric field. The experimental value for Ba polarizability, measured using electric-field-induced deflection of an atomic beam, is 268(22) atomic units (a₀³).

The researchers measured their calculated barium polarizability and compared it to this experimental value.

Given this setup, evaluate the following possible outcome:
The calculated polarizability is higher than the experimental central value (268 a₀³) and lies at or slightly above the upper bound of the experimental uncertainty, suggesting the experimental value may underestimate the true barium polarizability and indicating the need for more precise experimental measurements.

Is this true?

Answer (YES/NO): NO